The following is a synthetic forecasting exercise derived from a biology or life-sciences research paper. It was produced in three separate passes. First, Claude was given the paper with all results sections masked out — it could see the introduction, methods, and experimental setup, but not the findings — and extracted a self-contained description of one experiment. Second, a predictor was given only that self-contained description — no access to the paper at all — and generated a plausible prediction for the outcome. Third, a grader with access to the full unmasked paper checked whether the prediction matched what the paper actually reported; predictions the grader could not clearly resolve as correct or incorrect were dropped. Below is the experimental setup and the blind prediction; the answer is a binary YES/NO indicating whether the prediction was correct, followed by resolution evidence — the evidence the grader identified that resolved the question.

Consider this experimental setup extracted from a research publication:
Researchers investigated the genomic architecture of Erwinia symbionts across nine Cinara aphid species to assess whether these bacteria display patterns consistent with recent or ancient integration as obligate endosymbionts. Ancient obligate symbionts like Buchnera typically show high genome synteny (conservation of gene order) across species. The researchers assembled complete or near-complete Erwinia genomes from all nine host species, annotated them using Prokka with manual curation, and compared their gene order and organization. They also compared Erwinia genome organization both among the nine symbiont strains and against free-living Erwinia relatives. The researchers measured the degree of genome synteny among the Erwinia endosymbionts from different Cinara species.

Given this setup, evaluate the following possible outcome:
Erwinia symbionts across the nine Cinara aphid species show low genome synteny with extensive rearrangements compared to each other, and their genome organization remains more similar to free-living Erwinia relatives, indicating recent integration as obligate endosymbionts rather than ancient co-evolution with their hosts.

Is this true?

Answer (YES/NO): NO